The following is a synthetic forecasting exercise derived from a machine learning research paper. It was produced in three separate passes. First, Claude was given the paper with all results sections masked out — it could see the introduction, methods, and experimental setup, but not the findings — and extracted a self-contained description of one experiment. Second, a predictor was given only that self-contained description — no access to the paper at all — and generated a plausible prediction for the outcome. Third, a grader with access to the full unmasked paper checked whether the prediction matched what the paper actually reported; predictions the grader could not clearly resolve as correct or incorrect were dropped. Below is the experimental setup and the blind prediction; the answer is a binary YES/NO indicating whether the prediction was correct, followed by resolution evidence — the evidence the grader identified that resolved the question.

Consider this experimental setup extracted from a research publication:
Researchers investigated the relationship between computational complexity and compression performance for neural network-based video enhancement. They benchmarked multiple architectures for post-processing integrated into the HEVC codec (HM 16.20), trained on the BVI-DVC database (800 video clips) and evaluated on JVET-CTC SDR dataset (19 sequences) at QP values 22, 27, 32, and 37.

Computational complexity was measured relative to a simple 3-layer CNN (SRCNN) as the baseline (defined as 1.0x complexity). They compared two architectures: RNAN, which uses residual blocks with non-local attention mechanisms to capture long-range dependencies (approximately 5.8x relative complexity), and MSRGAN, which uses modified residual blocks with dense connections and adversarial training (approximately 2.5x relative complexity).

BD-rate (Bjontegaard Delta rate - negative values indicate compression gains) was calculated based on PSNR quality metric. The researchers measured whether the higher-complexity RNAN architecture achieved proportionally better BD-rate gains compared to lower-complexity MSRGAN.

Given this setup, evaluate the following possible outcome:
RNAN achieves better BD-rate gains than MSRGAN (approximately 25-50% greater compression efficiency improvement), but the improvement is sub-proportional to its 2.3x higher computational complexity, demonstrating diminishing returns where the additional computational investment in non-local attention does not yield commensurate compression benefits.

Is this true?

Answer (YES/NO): NO